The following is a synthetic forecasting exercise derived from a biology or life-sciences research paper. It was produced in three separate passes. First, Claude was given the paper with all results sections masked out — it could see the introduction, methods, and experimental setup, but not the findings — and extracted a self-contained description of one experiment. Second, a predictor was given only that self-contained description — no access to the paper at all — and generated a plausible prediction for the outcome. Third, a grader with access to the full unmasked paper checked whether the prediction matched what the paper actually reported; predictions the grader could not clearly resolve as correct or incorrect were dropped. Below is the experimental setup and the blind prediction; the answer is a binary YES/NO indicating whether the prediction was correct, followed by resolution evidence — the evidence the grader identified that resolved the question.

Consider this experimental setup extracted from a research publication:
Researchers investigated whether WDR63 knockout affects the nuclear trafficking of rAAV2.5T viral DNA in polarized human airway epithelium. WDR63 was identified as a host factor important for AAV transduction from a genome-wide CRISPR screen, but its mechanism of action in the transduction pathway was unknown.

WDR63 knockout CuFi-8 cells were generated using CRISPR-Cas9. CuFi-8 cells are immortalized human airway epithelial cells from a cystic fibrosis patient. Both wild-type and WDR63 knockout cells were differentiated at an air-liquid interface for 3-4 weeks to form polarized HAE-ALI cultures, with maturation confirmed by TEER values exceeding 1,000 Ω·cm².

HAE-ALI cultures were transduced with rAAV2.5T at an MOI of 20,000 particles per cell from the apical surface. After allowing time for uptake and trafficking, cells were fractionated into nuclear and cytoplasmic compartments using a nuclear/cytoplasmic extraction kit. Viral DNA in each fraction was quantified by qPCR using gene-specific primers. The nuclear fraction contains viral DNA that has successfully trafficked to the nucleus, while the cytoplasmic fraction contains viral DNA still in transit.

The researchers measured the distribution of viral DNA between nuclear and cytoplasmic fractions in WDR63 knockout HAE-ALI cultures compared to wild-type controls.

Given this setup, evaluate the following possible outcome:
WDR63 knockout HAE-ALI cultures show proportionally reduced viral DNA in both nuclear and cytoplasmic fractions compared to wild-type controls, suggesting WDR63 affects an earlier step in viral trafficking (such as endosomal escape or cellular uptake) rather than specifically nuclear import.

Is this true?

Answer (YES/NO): NO